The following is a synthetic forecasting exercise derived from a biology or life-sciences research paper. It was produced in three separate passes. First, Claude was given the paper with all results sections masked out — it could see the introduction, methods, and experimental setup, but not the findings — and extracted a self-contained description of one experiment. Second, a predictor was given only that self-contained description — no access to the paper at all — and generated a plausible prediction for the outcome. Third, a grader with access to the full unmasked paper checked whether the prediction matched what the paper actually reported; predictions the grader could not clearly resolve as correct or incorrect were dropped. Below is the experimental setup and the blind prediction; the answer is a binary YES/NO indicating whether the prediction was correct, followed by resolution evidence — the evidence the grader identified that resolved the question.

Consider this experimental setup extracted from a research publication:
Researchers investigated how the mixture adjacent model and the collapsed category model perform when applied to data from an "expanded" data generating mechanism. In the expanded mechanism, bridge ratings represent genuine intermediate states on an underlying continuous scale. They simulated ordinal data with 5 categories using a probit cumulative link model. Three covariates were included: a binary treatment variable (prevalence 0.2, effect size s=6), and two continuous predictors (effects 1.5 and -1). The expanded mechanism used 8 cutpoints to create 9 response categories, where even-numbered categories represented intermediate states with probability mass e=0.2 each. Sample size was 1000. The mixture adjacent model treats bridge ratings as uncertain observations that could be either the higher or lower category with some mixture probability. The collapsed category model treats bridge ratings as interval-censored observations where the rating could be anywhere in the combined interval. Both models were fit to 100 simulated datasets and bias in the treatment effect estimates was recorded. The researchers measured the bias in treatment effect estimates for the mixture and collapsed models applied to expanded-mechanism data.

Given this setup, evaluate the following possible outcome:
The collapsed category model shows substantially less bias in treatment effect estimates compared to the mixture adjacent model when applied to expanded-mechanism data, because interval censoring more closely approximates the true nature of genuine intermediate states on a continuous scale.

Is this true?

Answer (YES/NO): NO